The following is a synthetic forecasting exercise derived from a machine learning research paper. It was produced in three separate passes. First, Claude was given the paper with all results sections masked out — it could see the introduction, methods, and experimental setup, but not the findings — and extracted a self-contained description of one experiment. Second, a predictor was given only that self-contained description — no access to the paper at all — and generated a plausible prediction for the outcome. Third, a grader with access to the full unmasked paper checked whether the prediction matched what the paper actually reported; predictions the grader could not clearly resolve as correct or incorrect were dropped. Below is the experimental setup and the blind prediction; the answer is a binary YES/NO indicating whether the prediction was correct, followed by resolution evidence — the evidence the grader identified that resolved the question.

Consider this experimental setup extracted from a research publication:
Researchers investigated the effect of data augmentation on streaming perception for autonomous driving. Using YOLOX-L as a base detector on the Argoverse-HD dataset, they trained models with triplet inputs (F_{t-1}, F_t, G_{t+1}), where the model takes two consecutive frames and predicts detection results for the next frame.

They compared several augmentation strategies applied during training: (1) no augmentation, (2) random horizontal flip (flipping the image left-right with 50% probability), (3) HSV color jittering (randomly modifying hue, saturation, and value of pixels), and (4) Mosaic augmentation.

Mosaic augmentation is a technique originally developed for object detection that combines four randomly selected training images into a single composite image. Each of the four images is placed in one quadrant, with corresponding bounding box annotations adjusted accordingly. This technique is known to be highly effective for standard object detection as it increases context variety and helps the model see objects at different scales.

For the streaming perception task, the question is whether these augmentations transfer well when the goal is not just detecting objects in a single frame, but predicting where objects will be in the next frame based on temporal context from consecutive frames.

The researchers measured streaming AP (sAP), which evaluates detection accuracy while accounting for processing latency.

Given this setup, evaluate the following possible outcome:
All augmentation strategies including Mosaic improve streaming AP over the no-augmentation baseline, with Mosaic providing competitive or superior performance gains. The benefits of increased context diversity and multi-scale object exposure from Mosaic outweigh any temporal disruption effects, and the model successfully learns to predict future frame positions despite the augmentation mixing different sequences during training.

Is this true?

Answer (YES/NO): NO